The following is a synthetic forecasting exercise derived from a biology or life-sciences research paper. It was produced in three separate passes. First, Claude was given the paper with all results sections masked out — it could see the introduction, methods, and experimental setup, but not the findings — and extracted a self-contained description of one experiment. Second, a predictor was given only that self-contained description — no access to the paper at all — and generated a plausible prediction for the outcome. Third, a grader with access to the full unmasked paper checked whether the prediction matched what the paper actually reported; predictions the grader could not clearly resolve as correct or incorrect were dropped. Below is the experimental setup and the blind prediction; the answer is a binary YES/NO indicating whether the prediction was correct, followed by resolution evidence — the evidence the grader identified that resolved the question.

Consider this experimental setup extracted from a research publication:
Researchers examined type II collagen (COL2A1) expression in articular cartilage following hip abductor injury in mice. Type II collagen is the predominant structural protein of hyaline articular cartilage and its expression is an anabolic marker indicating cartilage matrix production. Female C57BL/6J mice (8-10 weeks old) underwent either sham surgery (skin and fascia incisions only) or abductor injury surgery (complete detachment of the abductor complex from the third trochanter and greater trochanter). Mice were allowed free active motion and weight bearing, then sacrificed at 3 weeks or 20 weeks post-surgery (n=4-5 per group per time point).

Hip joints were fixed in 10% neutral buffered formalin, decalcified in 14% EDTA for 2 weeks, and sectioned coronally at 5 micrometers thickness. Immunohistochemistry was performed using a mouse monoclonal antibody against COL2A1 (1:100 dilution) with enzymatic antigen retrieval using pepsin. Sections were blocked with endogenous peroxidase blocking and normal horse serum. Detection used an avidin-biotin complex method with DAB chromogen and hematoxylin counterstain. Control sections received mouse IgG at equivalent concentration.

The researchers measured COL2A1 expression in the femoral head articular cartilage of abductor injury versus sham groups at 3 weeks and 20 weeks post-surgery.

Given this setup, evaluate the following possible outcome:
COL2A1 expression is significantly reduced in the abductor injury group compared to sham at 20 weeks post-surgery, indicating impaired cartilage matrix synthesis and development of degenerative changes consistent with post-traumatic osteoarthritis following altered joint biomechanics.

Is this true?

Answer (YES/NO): YES